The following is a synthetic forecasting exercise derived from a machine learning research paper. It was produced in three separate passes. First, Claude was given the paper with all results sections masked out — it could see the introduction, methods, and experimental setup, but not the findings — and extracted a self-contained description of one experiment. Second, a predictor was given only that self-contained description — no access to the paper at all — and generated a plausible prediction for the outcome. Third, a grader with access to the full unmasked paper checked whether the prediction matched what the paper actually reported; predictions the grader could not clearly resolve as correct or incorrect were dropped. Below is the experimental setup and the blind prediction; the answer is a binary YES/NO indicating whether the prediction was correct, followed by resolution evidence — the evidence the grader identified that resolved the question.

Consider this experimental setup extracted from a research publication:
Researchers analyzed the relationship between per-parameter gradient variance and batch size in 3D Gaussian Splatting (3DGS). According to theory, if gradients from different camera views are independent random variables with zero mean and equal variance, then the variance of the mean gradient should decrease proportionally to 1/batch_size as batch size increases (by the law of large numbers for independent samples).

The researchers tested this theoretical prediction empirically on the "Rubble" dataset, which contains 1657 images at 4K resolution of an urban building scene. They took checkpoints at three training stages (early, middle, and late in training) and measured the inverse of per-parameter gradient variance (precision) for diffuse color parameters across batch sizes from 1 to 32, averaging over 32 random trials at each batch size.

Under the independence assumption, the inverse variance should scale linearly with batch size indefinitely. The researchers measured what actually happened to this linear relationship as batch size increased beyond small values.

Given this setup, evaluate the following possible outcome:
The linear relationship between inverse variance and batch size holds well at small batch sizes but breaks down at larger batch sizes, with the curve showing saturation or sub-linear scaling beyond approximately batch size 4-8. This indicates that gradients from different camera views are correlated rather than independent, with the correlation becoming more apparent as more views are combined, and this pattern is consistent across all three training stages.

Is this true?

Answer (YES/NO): NO